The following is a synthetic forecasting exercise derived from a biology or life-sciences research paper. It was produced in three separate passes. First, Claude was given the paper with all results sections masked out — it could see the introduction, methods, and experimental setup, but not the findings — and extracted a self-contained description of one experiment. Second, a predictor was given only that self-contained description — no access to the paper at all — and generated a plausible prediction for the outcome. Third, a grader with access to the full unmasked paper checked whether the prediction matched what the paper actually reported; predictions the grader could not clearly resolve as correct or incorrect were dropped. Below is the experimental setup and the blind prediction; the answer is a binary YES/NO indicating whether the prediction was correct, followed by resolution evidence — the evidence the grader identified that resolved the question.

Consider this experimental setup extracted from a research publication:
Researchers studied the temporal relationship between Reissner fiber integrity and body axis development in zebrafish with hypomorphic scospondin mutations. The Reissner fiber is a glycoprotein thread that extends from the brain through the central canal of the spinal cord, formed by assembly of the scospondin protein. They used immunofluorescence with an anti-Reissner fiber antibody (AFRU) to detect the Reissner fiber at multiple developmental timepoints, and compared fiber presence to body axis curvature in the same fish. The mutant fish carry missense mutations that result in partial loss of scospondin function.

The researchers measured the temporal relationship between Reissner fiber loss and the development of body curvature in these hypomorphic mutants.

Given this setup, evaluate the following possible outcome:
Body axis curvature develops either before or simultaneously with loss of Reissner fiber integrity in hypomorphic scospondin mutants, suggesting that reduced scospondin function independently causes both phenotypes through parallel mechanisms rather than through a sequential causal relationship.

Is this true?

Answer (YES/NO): NO